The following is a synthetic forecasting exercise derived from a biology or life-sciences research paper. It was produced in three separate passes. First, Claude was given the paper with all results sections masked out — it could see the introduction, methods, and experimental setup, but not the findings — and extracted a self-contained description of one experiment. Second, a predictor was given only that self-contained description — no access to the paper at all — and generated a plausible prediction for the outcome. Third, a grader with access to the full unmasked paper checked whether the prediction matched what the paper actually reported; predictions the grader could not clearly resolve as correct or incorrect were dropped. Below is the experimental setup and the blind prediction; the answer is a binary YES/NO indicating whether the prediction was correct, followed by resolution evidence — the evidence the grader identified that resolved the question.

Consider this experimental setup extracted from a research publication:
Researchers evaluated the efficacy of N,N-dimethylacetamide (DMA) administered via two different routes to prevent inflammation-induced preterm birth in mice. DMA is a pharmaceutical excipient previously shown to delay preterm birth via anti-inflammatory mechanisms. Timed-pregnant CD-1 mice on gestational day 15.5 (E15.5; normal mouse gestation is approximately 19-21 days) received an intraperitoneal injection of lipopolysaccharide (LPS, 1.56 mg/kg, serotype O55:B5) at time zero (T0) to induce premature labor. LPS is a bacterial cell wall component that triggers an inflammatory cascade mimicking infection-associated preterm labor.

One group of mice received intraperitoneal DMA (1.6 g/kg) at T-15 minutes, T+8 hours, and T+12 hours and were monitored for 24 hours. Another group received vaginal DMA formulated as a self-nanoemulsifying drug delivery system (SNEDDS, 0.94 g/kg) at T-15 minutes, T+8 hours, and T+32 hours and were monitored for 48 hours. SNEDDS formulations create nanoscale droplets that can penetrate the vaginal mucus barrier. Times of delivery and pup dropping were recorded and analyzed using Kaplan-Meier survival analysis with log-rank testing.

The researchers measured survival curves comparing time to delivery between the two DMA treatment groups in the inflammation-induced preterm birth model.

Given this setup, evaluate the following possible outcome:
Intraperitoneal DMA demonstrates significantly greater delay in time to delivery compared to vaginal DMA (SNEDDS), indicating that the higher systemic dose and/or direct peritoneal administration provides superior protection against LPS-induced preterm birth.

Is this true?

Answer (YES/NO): NO